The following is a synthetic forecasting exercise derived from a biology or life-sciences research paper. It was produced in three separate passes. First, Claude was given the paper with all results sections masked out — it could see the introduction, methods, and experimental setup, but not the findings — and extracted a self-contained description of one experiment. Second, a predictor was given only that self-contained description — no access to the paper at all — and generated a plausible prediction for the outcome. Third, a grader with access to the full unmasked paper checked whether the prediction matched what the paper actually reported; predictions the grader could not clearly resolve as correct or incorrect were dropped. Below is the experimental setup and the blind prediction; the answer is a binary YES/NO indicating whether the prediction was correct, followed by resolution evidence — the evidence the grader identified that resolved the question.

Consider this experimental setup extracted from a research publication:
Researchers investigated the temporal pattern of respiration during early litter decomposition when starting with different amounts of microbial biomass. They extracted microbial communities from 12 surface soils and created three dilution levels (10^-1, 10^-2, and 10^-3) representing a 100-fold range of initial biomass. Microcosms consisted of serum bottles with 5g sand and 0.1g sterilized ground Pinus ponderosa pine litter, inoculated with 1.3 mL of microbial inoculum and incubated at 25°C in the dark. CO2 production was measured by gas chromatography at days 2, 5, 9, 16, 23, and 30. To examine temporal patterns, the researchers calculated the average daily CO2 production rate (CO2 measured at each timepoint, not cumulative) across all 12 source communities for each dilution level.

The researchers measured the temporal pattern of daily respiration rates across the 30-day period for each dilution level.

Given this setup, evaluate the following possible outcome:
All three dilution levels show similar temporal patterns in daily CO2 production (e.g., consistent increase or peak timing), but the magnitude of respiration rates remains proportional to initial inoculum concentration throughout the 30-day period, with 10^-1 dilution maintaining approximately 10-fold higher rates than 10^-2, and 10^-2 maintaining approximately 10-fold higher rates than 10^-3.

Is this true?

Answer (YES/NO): NO